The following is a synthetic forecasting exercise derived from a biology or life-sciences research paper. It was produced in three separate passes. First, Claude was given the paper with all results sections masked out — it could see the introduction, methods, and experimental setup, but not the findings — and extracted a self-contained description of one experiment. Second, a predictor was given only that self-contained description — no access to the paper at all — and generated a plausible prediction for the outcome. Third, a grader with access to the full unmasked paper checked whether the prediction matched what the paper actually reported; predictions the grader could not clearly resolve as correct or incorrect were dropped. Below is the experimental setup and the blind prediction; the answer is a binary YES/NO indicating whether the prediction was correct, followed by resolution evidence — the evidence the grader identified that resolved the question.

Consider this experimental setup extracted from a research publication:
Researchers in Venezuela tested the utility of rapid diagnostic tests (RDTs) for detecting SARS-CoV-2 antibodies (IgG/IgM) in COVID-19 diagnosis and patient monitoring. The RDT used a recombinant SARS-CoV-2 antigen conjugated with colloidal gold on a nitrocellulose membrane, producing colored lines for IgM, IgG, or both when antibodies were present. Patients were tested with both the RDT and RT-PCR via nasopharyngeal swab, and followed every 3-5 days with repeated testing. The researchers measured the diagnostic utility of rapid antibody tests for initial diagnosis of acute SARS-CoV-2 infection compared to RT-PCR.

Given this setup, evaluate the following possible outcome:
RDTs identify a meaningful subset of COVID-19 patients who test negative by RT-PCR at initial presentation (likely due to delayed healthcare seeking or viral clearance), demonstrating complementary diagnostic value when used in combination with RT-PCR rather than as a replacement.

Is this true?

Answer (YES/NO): NO